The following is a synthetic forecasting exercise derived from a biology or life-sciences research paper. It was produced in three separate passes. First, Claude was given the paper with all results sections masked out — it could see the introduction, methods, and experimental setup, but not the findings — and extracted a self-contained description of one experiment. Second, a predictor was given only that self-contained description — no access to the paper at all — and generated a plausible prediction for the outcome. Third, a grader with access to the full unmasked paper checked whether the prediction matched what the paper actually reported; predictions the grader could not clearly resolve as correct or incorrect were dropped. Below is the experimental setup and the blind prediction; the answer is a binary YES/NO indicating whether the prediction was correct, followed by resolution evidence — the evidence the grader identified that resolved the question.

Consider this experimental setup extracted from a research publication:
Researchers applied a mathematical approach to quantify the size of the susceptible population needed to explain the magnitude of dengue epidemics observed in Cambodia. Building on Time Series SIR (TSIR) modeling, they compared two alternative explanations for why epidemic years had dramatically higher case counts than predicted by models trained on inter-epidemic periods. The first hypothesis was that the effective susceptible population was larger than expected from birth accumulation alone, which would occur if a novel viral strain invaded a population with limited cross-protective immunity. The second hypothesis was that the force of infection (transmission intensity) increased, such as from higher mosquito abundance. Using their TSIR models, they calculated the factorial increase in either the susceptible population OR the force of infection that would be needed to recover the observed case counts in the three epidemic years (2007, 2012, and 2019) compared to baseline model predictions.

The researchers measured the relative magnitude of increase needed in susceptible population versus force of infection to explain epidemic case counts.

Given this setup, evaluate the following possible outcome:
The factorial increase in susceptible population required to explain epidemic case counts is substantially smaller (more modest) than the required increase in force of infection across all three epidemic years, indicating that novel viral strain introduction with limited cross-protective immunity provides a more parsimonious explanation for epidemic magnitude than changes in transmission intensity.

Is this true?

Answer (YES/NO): NO